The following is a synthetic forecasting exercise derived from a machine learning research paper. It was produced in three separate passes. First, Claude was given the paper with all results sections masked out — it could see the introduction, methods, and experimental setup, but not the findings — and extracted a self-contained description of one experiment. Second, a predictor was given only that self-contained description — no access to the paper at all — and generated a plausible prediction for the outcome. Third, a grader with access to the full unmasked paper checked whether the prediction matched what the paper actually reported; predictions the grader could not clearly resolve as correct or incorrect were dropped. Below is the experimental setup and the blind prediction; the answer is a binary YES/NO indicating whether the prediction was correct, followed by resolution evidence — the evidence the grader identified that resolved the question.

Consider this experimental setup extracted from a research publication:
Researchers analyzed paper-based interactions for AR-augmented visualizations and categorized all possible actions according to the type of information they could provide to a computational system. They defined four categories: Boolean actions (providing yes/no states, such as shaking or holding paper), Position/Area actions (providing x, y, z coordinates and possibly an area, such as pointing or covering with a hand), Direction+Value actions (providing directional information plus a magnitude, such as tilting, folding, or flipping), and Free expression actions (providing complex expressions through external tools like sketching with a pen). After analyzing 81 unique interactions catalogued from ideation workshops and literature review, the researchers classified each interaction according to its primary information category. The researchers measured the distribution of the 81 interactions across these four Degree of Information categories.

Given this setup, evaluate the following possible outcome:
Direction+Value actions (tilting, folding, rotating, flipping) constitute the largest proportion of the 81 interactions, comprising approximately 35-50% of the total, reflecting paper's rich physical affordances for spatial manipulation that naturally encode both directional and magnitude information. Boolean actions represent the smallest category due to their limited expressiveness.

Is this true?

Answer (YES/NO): NO